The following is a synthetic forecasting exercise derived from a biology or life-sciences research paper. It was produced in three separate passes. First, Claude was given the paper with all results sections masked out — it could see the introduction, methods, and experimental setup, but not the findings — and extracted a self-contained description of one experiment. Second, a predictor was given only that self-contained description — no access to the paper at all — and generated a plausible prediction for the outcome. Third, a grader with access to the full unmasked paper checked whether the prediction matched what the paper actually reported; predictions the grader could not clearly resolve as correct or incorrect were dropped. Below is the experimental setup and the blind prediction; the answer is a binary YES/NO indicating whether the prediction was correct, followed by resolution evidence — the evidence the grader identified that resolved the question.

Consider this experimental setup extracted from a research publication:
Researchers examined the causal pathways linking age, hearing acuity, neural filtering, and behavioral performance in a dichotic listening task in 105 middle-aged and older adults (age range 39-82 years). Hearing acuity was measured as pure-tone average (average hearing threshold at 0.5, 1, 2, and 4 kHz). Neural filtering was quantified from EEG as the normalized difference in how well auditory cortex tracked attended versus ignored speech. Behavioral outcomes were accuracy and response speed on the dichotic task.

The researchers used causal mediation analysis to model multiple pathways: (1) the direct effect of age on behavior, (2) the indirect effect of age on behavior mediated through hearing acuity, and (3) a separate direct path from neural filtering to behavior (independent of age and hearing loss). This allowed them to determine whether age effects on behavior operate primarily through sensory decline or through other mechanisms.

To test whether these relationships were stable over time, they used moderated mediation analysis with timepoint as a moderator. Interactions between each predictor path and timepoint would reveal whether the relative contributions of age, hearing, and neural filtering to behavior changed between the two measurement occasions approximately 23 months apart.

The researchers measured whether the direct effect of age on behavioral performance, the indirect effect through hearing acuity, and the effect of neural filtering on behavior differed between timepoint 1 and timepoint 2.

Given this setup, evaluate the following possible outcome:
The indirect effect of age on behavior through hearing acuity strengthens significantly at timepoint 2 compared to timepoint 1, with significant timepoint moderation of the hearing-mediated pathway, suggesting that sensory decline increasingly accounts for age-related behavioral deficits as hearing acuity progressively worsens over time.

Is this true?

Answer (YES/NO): NO